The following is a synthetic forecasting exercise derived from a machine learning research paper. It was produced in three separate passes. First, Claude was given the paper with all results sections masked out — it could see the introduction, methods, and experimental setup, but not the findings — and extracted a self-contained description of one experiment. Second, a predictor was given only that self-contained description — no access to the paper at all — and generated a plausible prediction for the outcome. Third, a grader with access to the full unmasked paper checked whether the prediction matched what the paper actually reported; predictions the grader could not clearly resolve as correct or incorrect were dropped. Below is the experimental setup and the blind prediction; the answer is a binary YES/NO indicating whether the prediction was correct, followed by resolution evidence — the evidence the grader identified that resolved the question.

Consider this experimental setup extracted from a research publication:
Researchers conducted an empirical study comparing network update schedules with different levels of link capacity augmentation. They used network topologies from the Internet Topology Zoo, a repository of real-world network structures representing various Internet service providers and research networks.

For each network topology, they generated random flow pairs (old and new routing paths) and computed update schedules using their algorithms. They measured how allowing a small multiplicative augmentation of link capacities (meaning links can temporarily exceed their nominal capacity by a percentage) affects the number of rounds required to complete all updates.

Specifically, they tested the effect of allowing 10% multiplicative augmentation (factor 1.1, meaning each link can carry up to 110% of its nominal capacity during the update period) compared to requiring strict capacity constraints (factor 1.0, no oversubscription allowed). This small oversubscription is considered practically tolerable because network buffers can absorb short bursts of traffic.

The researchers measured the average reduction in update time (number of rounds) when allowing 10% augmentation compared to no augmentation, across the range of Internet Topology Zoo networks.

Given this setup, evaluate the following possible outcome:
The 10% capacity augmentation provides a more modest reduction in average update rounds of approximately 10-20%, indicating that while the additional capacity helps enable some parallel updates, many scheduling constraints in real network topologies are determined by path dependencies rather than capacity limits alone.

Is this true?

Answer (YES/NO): NO